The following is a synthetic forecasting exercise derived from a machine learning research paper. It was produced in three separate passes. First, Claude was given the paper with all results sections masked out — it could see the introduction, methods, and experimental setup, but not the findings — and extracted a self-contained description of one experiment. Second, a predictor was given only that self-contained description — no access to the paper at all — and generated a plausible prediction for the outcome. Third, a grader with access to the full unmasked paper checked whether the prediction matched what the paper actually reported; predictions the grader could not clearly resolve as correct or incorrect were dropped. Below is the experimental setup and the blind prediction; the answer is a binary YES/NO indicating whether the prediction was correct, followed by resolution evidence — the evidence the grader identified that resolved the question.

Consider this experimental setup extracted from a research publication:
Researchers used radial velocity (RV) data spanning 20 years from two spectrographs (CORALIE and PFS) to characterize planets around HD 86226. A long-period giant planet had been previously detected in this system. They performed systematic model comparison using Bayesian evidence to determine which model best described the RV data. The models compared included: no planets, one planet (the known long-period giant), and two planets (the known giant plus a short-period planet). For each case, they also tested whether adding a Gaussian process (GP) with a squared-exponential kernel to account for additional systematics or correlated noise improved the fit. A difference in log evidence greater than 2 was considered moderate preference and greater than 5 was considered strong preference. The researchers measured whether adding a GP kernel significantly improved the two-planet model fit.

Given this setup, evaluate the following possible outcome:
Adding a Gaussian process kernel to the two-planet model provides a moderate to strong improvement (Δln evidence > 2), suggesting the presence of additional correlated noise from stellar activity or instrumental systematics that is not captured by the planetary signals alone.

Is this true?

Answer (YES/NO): NO